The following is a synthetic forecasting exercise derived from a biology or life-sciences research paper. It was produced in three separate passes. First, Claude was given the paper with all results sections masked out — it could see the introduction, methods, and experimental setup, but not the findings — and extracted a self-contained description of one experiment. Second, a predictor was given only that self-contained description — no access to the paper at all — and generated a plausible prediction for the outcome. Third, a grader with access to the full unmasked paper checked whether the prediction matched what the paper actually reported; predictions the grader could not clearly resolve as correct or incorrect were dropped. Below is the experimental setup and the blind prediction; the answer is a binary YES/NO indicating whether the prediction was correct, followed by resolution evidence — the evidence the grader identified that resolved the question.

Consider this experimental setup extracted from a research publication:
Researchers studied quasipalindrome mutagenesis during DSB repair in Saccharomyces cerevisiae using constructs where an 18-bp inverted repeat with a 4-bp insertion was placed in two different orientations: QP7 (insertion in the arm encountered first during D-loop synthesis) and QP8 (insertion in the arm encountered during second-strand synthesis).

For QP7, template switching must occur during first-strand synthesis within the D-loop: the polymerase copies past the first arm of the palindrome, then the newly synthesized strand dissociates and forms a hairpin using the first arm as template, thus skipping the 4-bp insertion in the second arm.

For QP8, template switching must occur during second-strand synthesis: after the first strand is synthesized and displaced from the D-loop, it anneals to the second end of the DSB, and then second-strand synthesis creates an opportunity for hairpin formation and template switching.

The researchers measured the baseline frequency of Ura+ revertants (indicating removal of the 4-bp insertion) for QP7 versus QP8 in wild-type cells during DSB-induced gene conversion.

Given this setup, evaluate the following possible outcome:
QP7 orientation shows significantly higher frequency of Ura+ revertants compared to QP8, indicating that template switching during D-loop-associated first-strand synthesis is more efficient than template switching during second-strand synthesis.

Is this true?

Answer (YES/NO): YES